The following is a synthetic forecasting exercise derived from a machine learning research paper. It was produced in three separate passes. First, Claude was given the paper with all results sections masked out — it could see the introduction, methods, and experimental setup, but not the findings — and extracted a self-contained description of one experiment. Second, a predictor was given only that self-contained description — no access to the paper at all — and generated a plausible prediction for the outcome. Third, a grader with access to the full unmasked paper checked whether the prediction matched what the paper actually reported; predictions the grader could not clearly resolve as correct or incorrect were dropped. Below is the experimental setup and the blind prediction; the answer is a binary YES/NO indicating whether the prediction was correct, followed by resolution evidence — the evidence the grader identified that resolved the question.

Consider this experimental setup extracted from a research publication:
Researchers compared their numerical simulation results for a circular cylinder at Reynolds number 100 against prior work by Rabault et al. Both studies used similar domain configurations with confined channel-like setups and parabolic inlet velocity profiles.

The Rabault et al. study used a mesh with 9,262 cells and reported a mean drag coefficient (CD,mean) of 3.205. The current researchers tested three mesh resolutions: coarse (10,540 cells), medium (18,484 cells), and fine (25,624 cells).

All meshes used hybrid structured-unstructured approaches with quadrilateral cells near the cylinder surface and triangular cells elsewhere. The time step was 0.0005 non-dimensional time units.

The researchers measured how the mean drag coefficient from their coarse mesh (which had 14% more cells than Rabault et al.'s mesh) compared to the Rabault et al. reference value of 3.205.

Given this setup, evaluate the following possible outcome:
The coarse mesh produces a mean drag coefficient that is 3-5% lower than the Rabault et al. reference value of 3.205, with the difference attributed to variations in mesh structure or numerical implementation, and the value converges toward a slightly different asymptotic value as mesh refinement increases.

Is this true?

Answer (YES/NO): NO